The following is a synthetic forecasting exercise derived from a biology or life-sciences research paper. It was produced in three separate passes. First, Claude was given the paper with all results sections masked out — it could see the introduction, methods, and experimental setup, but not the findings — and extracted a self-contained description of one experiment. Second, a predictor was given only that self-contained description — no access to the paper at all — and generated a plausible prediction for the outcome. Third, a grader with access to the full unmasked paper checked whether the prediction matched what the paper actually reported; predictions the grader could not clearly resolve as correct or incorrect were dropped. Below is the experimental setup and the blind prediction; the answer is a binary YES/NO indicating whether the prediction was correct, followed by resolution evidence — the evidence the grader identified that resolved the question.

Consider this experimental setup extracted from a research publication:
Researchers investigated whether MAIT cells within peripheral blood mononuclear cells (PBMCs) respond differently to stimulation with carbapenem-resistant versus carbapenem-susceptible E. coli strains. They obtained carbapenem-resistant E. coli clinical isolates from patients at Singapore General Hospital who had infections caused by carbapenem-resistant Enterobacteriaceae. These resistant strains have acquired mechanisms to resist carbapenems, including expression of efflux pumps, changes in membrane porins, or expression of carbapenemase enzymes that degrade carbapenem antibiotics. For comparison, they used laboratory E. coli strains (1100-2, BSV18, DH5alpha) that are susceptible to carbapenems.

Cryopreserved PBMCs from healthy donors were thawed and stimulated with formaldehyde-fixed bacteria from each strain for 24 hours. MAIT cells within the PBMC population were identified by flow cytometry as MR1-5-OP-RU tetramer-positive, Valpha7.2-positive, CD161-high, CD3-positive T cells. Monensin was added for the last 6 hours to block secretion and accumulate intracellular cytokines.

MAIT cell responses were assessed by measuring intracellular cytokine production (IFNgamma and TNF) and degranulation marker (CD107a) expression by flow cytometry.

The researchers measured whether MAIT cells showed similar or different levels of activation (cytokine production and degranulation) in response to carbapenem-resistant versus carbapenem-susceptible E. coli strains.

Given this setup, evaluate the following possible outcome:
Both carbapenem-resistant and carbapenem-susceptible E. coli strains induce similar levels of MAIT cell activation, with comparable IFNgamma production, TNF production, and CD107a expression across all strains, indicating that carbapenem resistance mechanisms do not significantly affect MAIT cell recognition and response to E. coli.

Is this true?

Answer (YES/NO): YES